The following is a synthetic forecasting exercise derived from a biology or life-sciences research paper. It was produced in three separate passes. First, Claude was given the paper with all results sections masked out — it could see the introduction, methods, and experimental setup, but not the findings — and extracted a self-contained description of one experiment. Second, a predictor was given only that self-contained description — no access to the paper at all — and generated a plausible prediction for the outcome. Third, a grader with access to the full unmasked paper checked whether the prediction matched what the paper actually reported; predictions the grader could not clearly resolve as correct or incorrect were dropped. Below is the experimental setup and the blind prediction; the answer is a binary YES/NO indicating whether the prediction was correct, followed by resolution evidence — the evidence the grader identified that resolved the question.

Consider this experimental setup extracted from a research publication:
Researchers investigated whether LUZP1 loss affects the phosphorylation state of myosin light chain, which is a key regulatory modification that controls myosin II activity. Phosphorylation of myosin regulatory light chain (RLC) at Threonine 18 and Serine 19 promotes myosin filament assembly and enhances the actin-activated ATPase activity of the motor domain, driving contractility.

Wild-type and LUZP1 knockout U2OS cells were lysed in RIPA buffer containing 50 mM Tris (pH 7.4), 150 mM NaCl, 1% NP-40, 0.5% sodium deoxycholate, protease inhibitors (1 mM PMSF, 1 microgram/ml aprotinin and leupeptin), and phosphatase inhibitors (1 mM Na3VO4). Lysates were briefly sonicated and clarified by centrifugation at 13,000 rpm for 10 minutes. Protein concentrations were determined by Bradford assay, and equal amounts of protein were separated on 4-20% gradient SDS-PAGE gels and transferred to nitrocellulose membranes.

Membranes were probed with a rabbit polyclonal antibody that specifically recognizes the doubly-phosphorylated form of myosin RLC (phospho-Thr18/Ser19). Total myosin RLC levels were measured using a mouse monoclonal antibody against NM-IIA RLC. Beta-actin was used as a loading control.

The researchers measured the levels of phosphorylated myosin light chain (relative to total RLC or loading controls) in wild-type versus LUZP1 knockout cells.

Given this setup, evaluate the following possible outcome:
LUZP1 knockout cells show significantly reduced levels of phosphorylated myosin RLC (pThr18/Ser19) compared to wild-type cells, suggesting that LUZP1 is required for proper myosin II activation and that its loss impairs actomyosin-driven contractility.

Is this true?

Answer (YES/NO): YES